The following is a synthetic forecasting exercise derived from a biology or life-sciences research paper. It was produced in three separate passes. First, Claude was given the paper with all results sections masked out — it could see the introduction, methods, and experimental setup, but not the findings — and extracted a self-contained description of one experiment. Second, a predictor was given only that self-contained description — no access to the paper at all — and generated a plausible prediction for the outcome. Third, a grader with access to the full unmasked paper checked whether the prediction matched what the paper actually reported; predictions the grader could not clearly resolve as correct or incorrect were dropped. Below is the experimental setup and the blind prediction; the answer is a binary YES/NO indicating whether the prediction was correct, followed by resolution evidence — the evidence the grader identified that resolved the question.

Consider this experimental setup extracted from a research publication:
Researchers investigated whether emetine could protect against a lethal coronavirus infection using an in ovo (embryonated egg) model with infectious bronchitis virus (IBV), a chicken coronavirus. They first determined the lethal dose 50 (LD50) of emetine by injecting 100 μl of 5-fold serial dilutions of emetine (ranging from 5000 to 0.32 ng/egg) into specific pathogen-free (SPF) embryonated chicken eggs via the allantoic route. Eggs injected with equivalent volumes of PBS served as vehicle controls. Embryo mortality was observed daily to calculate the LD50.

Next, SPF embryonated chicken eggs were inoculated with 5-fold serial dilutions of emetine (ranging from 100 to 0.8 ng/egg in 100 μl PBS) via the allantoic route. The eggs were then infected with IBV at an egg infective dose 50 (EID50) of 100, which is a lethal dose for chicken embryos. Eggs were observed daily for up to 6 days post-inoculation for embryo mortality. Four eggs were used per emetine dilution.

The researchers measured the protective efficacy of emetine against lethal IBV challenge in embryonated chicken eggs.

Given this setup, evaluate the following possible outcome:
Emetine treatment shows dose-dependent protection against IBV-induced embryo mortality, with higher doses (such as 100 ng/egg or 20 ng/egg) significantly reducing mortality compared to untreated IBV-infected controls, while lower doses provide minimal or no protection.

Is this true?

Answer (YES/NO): NO